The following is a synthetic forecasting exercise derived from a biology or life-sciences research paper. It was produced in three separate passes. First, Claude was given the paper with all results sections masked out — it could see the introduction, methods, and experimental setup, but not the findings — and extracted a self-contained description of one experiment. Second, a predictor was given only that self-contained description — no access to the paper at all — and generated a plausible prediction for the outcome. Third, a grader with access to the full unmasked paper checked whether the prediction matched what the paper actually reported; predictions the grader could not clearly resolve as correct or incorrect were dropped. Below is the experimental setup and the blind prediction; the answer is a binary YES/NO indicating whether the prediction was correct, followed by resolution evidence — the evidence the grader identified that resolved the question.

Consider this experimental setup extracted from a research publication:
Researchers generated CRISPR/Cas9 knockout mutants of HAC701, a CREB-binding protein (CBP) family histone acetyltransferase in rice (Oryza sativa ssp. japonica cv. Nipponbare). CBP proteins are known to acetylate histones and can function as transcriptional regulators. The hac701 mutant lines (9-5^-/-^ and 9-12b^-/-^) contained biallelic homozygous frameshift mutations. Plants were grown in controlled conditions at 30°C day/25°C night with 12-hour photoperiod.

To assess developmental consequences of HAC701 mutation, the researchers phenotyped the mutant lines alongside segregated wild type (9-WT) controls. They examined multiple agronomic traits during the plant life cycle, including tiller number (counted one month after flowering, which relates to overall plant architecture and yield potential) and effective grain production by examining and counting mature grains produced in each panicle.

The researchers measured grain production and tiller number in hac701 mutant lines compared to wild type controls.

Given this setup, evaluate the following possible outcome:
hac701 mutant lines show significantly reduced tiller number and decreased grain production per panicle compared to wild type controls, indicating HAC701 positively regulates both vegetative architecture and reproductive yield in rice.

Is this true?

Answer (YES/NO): NO